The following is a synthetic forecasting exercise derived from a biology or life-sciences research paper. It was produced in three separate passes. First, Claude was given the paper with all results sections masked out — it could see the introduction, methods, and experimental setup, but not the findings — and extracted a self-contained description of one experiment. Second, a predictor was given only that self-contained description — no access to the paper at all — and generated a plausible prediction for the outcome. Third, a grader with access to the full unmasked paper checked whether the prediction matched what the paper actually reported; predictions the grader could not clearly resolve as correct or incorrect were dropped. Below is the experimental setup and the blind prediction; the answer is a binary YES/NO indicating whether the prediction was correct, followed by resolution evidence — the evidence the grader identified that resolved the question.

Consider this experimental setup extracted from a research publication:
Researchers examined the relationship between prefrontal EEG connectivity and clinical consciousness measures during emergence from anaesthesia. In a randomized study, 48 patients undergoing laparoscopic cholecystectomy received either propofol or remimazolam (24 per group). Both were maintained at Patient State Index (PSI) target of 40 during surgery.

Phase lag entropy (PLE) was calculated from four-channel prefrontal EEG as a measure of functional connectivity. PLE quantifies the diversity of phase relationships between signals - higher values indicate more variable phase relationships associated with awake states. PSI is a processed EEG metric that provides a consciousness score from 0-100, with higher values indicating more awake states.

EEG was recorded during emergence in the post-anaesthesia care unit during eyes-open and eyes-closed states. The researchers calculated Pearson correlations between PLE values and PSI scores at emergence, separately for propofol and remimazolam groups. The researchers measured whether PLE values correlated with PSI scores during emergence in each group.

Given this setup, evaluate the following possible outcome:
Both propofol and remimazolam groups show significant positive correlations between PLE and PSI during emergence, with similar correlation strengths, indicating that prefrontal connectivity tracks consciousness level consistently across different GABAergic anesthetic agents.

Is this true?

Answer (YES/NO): NO